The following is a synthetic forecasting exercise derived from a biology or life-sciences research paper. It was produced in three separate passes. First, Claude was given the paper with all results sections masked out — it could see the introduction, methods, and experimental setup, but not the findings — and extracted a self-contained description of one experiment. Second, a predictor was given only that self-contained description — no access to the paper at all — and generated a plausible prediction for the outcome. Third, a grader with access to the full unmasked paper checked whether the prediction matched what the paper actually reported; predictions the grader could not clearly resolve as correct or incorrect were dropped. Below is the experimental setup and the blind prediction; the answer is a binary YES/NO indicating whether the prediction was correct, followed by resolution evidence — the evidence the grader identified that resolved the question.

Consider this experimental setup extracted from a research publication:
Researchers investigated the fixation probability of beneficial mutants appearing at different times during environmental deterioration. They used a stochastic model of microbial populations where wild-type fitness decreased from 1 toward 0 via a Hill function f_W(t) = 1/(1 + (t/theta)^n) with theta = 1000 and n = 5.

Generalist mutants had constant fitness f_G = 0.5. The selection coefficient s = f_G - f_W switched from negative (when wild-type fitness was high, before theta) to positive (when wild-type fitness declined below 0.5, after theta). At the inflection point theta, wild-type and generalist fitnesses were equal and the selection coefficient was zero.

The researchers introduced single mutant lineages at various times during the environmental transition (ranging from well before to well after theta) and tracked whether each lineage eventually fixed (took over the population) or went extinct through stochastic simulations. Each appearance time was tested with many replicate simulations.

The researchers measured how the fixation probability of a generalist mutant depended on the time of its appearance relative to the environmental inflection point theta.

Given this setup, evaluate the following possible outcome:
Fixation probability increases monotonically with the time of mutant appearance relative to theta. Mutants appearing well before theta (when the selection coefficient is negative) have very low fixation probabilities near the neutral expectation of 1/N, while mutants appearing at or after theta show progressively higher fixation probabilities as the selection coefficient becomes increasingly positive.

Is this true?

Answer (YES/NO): YES